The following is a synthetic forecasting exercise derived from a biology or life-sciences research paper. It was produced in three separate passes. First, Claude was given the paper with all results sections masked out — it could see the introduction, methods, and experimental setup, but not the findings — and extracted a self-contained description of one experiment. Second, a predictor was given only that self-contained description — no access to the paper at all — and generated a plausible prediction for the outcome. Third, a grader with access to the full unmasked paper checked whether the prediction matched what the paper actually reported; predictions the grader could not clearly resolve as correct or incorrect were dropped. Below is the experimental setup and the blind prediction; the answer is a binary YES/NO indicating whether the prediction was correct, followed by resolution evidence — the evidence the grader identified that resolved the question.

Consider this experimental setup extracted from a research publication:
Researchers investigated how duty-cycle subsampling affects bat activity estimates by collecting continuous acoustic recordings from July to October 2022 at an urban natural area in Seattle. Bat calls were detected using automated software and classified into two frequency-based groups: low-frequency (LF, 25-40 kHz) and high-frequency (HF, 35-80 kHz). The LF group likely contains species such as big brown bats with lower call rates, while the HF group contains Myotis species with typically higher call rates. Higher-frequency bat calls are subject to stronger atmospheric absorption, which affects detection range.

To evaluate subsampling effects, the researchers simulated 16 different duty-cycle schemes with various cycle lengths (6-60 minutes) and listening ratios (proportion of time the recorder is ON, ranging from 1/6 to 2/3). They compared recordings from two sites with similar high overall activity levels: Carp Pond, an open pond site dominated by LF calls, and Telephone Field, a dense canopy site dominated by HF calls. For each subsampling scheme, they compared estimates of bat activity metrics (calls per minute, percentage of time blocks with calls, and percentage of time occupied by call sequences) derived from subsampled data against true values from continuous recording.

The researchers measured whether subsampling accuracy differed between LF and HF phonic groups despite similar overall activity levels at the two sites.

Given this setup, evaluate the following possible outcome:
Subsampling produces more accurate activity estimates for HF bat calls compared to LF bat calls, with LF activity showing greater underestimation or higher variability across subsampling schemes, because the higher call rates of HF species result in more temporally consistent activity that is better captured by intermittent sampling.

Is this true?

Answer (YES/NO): NO